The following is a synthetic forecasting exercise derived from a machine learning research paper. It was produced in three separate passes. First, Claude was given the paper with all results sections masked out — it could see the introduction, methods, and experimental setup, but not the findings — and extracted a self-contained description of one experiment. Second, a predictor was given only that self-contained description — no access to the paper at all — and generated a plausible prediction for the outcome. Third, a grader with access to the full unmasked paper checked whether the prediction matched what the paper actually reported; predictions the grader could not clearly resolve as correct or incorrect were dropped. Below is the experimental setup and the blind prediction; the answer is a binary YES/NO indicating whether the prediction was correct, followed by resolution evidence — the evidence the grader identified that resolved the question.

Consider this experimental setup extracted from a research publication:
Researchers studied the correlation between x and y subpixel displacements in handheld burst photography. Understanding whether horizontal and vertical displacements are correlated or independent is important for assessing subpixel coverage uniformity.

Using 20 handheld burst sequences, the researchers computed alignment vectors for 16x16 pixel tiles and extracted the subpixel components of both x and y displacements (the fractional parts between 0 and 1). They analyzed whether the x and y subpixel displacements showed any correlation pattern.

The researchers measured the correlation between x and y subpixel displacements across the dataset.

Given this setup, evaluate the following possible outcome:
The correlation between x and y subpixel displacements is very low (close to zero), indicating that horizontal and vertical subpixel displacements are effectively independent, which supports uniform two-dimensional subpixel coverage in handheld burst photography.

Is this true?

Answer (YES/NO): YES